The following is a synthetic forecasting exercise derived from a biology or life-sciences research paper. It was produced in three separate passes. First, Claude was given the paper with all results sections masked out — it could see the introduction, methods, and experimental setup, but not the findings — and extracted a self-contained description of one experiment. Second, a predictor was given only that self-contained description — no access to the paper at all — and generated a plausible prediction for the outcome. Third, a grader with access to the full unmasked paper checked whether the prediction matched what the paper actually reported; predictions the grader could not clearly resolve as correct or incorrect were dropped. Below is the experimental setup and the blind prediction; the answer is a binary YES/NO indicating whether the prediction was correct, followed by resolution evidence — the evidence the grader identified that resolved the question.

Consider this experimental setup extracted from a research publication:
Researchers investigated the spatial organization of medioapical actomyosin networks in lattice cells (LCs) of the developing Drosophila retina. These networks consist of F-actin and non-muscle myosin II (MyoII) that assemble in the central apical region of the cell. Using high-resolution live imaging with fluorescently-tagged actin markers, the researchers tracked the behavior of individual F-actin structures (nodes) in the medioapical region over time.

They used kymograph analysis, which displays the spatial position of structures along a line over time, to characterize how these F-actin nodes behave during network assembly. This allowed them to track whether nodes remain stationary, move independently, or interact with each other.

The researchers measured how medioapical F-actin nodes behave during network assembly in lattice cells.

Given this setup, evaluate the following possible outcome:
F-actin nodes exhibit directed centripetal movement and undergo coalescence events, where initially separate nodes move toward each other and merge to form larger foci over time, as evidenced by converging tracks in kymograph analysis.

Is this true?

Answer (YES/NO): YES